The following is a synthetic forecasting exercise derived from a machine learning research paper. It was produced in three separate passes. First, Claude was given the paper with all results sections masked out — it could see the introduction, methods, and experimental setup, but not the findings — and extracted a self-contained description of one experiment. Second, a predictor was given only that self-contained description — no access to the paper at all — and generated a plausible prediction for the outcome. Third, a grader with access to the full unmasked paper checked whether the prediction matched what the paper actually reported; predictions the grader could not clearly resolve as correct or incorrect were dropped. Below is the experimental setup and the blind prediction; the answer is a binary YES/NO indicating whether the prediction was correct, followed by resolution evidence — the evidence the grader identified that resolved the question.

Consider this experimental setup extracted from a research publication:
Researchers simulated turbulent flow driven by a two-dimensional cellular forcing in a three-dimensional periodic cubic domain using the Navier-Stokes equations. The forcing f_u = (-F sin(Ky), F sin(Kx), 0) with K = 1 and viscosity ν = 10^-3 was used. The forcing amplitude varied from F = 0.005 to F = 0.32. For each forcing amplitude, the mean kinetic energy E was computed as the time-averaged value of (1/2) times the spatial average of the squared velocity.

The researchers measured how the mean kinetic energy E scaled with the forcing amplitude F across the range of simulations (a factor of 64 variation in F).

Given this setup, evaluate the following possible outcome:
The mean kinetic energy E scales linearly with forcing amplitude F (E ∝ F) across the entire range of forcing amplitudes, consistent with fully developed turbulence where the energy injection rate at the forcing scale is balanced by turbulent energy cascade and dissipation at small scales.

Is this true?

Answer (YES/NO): YES